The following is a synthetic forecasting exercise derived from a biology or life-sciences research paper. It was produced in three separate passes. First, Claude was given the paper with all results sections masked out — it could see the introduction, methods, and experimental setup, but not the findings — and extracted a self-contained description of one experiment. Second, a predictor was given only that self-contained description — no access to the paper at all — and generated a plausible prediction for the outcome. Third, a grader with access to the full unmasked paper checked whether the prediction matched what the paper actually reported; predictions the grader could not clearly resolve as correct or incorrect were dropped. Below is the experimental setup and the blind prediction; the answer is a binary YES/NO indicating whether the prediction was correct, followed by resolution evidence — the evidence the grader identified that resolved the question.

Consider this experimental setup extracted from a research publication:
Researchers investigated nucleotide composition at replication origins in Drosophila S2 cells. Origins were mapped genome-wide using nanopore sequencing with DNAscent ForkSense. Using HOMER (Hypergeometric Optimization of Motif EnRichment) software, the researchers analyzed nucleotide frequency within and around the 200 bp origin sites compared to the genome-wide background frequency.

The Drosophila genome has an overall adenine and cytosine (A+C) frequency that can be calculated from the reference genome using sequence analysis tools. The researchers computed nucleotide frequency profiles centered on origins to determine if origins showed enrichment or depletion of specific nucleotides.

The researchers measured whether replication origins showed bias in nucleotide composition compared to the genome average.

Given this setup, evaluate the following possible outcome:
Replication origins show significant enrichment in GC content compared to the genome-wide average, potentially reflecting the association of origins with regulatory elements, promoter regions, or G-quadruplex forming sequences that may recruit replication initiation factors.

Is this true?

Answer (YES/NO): NO